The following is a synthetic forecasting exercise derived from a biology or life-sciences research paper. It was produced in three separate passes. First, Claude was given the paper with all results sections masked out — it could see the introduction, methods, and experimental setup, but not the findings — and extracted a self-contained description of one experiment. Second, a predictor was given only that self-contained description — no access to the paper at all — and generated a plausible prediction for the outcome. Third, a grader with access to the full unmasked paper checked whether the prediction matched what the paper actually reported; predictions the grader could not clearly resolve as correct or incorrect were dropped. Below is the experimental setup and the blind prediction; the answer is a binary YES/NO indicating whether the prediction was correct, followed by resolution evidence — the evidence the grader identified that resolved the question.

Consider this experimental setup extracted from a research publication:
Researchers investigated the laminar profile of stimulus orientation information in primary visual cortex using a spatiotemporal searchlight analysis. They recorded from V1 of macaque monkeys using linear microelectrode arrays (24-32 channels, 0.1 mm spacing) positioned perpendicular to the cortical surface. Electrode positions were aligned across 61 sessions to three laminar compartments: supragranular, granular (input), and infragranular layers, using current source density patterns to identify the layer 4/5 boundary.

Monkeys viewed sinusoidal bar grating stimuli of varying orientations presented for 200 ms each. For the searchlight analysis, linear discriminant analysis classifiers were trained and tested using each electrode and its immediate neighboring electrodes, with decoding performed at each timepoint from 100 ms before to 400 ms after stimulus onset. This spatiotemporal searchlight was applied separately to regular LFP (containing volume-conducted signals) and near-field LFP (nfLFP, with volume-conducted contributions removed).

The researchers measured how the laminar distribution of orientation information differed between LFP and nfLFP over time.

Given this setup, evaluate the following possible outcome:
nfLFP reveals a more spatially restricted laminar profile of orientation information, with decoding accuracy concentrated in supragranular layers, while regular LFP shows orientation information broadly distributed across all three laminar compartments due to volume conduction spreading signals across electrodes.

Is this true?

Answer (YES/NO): NO